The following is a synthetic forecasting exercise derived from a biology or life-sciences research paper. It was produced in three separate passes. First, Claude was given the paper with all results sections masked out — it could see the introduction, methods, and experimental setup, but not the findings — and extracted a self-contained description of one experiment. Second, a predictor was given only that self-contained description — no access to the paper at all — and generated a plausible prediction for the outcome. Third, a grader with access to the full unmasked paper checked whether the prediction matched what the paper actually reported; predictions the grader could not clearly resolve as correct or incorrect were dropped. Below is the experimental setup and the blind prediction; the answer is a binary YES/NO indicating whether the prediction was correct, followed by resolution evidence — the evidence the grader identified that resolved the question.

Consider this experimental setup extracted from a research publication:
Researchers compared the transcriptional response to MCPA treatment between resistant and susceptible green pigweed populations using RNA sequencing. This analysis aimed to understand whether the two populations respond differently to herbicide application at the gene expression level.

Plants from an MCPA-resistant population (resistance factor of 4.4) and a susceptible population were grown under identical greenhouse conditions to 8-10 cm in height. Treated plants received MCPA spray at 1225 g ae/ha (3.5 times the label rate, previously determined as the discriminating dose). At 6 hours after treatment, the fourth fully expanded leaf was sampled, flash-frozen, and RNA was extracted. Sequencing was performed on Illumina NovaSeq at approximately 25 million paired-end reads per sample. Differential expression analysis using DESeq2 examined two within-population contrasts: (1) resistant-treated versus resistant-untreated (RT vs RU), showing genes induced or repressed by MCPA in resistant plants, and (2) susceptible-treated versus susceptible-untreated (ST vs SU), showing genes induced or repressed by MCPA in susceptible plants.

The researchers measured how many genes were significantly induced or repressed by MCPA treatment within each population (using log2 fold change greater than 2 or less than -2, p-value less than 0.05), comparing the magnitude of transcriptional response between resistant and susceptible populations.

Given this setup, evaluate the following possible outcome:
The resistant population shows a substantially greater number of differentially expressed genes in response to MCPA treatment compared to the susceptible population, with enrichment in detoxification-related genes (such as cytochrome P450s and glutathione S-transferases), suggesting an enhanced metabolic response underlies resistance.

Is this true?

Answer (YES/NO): NO